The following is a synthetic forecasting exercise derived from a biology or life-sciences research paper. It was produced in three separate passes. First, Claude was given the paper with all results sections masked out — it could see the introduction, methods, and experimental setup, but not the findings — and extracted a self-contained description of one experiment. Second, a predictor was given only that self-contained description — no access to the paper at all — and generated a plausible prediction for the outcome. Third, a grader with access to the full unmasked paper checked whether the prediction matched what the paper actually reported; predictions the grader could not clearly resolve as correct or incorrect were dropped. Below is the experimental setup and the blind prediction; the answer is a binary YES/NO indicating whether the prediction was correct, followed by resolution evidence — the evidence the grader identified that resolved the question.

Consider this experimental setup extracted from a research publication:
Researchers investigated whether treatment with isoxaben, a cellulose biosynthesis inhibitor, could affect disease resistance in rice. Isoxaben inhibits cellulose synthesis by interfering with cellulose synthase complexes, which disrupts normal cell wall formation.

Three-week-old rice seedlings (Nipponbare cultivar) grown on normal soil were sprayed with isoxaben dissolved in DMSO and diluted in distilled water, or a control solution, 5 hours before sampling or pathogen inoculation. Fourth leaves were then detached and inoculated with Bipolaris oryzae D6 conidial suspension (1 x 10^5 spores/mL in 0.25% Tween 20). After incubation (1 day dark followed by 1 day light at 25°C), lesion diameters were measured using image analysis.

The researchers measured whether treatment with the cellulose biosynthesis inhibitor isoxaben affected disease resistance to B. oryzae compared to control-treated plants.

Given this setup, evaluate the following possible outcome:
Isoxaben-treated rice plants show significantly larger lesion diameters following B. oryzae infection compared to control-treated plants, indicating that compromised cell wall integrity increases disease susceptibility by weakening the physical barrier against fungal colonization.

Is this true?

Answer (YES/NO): NO